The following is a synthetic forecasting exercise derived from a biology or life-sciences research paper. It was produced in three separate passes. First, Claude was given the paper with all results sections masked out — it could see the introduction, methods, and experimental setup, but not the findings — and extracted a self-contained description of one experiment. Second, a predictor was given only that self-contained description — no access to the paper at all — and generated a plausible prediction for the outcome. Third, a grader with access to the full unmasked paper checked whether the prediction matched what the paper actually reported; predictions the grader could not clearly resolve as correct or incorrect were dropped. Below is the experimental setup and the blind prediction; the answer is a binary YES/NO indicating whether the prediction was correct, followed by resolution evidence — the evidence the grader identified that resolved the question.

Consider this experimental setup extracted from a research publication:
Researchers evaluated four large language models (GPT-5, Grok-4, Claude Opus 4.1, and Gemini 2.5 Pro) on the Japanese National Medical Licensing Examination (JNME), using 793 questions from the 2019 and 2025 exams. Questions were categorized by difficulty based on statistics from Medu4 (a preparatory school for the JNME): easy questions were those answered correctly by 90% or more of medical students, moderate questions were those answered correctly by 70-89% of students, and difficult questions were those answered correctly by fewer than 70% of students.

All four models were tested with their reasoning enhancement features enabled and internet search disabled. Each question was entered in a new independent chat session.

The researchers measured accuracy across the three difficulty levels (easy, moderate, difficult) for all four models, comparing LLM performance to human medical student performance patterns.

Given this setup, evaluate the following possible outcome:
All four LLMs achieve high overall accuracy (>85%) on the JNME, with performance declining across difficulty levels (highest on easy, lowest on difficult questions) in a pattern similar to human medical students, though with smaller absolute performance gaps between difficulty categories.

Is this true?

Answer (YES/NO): YES